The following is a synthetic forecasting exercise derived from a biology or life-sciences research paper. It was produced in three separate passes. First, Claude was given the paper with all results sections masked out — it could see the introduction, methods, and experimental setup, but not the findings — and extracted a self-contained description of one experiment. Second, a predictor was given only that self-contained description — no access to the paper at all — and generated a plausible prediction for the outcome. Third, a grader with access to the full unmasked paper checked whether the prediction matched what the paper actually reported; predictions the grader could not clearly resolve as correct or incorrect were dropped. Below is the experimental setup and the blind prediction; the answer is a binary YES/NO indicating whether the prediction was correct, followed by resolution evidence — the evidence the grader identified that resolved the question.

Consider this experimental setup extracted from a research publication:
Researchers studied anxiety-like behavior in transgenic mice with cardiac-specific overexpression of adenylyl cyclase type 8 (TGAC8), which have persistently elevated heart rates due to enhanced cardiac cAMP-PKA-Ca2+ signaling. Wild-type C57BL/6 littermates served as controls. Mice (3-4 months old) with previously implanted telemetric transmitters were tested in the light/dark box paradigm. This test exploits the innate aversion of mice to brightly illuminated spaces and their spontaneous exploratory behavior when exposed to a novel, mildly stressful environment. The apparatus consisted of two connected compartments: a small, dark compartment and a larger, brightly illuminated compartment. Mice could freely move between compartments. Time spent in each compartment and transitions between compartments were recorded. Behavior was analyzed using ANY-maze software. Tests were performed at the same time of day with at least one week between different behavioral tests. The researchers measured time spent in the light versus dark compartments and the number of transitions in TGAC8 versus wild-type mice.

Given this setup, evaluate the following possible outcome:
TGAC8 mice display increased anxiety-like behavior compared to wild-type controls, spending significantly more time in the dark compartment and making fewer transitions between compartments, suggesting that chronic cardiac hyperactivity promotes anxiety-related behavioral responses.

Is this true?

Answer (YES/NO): NO